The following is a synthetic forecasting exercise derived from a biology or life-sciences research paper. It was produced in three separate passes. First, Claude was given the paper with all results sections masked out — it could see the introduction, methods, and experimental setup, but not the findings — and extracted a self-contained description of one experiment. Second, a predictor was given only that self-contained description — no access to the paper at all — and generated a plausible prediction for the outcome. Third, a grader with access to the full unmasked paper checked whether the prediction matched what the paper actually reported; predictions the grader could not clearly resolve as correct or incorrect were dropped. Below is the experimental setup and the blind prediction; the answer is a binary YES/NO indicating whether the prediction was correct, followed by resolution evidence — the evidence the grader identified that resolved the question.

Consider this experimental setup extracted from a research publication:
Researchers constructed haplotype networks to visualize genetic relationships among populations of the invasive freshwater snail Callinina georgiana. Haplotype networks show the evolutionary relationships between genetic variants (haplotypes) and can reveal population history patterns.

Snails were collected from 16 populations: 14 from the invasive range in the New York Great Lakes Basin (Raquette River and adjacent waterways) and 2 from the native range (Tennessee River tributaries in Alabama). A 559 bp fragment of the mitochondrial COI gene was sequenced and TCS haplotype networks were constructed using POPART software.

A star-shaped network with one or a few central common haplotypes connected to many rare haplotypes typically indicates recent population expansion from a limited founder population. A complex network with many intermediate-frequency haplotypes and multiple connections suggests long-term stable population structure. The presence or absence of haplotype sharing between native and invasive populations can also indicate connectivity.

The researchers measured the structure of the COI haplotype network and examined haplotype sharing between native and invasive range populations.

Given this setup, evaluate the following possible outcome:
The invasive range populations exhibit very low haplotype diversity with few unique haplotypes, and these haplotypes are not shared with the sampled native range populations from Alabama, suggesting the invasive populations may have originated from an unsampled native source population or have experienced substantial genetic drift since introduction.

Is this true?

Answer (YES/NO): NO